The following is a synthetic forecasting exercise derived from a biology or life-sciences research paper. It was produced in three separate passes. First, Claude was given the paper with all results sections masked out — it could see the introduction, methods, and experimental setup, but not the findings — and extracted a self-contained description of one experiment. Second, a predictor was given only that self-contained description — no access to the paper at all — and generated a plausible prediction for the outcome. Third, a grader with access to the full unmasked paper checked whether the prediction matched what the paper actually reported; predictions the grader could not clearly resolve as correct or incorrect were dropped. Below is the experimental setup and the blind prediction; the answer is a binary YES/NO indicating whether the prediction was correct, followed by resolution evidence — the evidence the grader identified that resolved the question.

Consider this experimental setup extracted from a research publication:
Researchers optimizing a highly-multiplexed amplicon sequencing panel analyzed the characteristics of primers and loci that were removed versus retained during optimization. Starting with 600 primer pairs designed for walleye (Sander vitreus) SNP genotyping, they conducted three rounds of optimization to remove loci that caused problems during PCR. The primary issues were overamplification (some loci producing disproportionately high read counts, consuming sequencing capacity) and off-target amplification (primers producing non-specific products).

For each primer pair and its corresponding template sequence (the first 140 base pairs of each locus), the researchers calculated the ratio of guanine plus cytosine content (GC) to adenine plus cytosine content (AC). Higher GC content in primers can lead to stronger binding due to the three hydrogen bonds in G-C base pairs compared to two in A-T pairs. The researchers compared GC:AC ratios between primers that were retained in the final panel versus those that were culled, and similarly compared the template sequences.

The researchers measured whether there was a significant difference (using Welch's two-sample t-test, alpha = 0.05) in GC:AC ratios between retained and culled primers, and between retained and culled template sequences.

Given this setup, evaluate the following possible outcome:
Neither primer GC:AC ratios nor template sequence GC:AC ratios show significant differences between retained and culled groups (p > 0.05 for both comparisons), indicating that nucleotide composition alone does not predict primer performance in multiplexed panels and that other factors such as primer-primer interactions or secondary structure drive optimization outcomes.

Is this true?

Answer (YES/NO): NO